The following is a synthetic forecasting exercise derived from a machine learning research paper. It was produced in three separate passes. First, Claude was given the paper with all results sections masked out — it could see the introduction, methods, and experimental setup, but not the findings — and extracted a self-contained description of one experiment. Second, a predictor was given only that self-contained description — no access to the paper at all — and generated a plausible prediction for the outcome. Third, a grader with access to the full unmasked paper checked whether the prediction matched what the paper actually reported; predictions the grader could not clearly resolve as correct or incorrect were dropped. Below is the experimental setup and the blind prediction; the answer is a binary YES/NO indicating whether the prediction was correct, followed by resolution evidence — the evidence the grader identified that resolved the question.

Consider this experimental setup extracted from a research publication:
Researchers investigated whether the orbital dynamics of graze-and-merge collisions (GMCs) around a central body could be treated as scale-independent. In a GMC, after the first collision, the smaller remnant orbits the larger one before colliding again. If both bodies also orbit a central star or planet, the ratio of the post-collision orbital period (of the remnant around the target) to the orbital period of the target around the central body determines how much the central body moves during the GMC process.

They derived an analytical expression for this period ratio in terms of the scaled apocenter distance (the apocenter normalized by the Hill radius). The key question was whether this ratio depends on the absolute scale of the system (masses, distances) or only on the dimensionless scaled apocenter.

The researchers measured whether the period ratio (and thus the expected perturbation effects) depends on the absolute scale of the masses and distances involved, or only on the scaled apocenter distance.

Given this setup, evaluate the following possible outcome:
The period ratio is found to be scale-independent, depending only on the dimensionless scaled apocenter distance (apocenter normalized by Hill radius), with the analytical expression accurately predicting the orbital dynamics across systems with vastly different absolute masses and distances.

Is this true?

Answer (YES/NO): NO